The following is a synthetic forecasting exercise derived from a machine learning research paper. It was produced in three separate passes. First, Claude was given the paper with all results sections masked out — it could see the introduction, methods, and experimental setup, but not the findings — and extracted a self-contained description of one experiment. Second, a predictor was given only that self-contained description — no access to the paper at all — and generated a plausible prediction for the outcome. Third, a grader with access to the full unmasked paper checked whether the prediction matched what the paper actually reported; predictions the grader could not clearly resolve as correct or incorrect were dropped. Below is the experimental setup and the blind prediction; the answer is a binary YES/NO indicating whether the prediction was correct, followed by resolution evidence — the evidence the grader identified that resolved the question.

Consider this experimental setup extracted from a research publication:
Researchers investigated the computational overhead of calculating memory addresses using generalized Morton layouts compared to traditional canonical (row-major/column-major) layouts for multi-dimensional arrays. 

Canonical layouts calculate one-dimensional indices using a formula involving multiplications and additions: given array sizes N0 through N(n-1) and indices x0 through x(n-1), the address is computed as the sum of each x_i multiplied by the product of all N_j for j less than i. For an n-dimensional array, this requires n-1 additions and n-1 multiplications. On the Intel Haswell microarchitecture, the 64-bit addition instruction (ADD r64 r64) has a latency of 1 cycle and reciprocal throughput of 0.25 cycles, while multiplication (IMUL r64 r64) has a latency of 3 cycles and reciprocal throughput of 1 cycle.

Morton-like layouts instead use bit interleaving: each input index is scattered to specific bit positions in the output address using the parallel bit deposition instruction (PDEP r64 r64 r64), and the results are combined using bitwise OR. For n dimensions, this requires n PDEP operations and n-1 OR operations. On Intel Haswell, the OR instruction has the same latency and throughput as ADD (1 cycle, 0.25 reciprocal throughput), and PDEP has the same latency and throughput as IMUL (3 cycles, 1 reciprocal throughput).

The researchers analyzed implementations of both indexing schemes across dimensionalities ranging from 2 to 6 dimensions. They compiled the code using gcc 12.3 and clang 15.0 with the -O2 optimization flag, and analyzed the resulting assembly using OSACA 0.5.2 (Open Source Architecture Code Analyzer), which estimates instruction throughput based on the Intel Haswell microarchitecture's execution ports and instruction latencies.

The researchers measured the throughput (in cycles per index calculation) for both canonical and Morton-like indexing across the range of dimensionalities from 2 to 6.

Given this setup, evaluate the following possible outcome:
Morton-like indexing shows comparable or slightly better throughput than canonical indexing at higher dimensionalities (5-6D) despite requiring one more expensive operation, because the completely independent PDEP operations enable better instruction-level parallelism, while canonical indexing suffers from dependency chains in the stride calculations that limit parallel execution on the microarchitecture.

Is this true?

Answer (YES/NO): NO